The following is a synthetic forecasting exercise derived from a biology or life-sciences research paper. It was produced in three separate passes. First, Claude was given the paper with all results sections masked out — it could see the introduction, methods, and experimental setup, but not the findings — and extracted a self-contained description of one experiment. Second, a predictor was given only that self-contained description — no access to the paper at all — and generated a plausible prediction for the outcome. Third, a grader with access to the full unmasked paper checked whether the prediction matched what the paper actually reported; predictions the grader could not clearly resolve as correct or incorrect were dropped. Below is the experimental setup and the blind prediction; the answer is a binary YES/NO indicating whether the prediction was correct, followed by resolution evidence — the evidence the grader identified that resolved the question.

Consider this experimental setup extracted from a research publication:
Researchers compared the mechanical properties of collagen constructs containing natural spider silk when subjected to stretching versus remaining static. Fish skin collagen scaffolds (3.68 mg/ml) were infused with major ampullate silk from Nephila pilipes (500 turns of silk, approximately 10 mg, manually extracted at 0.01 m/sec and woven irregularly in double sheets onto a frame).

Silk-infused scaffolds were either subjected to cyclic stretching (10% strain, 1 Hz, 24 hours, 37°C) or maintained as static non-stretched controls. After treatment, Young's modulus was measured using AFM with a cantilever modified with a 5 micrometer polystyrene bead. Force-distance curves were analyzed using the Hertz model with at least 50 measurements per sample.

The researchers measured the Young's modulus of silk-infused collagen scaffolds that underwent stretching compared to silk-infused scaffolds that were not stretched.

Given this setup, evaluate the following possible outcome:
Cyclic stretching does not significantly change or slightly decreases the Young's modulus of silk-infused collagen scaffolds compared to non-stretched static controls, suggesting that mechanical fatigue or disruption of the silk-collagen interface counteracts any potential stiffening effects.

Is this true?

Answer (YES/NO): NO